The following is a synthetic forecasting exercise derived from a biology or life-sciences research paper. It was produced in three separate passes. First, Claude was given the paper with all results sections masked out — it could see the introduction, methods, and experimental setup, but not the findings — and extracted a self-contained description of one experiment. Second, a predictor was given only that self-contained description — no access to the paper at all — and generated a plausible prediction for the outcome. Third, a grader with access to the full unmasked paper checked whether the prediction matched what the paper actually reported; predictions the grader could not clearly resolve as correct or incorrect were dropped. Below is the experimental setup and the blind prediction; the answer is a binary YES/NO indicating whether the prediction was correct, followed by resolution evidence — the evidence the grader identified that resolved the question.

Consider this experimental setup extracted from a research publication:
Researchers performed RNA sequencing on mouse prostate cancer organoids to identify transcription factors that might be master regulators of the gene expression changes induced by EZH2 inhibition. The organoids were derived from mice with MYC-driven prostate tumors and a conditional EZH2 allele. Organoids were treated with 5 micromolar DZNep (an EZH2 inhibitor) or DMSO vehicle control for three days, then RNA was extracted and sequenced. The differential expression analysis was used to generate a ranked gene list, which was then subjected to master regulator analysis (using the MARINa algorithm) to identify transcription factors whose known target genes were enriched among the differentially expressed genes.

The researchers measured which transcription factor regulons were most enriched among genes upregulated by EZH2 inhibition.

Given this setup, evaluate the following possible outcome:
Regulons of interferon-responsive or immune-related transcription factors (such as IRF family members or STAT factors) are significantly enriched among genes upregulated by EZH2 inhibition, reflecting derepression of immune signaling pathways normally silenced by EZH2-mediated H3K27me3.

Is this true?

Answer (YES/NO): YES